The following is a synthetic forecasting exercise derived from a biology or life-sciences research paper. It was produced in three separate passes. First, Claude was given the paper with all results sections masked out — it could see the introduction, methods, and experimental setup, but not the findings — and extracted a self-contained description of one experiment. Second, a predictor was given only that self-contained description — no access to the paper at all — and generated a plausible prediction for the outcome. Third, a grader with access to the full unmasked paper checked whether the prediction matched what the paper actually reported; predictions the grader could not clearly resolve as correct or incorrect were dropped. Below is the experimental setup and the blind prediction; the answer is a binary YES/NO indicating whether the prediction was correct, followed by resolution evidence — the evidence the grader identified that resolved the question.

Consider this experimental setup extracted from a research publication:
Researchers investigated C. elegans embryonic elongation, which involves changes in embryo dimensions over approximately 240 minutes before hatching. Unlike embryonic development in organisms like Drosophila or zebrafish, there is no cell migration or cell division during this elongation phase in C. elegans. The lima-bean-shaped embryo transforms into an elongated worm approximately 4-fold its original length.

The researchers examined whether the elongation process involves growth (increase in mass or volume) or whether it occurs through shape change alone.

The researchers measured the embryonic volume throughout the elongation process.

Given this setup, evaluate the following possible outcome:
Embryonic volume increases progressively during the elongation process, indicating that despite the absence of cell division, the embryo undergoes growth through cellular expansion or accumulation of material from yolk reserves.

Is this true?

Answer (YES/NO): NO